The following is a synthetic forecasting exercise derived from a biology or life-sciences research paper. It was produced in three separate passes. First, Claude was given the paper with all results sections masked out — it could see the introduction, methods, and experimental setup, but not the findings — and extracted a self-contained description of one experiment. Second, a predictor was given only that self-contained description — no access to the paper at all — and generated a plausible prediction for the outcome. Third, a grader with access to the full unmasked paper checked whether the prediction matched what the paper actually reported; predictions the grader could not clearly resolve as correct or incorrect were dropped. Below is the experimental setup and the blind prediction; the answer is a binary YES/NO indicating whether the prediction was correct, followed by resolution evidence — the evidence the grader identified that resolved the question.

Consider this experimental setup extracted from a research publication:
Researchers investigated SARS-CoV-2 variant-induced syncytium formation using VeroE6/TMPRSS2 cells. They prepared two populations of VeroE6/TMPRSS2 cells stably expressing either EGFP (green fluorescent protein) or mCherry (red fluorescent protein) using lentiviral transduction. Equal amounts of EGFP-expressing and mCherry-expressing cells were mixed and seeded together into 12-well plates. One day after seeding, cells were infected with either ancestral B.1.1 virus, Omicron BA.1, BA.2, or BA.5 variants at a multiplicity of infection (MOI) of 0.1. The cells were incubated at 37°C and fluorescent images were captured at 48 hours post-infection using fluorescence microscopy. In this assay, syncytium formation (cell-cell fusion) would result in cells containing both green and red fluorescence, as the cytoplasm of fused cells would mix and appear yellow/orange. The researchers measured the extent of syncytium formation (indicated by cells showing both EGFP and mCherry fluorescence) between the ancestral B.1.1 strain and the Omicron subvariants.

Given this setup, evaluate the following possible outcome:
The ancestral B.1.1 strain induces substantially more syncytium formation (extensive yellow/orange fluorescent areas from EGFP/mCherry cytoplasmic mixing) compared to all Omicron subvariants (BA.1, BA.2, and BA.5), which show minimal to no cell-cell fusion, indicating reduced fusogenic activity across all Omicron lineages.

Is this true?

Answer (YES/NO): NO